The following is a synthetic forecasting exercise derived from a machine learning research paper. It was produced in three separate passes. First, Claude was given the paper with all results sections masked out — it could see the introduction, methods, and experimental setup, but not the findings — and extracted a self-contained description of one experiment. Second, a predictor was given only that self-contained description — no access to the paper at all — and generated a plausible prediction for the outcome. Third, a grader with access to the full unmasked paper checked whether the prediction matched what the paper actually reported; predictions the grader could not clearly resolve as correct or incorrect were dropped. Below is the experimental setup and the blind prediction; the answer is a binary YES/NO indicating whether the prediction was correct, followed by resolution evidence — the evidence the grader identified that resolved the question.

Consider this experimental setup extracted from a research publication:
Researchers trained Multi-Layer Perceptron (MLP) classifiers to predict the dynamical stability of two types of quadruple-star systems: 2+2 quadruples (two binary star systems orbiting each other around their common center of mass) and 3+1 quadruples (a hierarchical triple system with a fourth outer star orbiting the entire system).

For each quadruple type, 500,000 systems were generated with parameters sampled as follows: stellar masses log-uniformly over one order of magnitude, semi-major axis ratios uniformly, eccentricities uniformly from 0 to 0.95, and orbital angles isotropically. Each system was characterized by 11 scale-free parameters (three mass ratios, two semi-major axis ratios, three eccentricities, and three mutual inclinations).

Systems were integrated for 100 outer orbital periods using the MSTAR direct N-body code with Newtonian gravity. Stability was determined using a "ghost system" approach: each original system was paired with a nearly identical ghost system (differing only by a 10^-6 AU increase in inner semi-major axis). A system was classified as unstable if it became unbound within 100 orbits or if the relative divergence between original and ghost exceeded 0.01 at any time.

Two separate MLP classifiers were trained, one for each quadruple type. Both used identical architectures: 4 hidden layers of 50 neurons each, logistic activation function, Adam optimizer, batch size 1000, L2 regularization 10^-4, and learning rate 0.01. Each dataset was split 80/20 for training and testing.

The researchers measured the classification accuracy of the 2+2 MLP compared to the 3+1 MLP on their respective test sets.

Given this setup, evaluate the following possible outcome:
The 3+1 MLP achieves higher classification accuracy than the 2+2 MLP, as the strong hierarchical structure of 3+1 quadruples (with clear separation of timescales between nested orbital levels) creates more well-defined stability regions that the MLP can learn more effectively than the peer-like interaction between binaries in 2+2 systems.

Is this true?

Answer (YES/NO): NO